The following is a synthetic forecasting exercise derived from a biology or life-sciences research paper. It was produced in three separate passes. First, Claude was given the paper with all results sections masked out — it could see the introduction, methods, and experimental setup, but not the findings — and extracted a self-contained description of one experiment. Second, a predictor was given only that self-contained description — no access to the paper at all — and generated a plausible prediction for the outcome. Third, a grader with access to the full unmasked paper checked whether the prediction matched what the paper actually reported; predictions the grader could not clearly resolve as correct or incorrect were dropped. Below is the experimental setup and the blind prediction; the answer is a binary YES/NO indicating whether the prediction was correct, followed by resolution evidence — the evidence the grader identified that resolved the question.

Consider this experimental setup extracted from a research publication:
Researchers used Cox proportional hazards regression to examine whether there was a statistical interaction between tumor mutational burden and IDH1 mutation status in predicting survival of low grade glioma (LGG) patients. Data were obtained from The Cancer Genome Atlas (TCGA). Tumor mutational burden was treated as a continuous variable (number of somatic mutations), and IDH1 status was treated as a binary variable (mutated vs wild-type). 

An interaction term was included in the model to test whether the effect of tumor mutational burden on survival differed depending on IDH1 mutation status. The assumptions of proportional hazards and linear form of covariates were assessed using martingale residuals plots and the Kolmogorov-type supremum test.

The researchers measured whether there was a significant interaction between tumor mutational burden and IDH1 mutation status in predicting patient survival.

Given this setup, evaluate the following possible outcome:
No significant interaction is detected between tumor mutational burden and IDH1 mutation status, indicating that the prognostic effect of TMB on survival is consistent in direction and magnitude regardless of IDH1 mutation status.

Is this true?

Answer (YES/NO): NO